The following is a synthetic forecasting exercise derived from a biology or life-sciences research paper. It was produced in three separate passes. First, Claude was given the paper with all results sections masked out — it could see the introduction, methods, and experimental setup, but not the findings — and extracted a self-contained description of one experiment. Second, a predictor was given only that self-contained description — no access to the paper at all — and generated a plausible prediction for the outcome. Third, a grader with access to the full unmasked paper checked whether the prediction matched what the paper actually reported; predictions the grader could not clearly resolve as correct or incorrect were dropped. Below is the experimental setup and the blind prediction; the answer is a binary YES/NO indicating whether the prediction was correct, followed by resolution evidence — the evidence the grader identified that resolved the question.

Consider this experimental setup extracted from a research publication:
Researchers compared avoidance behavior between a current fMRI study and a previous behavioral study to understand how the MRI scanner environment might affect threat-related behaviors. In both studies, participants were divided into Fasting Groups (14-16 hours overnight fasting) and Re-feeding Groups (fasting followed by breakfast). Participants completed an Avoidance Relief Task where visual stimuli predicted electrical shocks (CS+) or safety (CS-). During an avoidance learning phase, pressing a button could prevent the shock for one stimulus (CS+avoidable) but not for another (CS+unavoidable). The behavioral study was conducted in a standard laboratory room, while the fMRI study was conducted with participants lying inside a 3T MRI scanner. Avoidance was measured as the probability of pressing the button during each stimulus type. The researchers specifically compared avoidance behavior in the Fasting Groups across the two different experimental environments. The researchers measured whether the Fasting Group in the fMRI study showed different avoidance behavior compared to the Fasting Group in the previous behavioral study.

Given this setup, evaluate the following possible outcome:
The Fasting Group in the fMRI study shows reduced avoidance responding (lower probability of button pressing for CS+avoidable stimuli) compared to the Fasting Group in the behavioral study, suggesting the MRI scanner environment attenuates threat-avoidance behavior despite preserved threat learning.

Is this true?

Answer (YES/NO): NO